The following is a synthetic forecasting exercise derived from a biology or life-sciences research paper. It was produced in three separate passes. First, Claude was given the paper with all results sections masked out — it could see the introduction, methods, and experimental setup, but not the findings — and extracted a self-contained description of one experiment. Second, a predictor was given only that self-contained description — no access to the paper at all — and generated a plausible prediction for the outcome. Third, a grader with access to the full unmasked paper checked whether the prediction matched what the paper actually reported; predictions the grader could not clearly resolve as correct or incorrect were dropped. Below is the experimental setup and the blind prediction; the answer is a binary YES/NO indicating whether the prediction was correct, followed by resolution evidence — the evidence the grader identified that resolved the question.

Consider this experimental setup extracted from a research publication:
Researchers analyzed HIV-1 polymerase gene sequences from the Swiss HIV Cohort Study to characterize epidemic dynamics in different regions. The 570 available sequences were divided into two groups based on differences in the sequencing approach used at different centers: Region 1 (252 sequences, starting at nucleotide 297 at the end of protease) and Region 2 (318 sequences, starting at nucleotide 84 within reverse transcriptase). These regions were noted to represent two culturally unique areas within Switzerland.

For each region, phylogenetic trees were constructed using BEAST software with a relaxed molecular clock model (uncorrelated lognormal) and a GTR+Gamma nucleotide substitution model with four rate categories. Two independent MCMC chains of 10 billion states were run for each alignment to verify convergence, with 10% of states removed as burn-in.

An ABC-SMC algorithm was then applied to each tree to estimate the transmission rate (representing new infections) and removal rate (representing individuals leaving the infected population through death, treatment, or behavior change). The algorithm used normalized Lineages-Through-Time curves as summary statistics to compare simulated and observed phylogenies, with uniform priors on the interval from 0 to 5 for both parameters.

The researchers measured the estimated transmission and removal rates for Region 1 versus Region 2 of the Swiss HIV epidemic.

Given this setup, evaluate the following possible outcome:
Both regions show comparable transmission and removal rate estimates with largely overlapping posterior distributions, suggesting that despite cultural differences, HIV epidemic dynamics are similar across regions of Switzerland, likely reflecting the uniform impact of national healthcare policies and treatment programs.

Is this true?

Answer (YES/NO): NO